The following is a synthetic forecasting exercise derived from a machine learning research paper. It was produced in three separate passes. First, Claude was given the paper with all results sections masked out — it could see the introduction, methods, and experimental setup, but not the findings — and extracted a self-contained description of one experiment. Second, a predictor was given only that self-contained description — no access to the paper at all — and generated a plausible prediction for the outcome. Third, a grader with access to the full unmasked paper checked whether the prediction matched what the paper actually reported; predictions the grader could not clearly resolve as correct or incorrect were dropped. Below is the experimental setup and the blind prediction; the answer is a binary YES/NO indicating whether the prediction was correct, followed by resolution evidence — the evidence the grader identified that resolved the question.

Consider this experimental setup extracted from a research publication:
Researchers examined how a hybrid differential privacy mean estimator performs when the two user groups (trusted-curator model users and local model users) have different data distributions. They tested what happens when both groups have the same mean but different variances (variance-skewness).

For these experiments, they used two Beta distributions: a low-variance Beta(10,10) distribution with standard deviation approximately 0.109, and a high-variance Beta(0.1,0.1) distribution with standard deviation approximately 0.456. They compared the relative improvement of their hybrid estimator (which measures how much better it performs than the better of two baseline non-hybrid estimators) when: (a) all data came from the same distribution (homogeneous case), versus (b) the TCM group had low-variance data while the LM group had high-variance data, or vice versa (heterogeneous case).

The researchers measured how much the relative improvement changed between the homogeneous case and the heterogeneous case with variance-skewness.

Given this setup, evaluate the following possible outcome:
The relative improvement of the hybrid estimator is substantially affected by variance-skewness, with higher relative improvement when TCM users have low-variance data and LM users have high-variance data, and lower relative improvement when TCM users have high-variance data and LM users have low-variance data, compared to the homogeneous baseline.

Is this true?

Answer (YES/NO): NO